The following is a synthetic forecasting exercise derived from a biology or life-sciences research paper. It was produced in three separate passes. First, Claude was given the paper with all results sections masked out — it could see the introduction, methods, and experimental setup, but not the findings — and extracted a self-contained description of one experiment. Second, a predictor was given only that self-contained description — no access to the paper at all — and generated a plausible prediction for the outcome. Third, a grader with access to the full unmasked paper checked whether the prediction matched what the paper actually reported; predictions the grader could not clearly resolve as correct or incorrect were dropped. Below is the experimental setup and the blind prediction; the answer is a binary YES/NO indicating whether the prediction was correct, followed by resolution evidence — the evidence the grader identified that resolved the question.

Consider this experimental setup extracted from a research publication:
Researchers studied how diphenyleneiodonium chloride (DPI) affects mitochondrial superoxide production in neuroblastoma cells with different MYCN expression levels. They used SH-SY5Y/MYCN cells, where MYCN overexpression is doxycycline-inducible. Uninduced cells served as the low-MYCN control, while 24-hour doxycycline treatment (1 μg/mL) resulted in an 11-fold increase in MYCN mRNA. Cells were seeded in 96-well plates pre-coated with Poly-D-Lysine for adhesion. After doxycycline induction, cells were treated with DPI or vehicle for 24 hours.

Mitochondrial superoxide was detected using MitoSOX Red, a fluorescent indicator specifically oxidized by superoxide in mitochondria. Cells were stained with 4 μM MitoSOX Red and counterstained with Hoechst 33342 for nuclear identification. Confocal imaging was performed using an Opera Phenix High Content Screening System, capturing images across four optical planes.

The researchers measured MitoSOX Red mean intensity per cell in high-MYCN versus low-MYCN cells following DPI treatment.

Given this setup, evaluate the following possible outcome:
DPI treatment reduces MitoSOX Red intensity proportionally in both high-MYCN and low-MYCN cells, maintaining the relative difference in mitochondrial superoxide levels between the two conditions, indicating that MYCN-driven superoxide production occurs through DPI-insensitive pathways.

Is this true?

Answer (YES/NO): NO